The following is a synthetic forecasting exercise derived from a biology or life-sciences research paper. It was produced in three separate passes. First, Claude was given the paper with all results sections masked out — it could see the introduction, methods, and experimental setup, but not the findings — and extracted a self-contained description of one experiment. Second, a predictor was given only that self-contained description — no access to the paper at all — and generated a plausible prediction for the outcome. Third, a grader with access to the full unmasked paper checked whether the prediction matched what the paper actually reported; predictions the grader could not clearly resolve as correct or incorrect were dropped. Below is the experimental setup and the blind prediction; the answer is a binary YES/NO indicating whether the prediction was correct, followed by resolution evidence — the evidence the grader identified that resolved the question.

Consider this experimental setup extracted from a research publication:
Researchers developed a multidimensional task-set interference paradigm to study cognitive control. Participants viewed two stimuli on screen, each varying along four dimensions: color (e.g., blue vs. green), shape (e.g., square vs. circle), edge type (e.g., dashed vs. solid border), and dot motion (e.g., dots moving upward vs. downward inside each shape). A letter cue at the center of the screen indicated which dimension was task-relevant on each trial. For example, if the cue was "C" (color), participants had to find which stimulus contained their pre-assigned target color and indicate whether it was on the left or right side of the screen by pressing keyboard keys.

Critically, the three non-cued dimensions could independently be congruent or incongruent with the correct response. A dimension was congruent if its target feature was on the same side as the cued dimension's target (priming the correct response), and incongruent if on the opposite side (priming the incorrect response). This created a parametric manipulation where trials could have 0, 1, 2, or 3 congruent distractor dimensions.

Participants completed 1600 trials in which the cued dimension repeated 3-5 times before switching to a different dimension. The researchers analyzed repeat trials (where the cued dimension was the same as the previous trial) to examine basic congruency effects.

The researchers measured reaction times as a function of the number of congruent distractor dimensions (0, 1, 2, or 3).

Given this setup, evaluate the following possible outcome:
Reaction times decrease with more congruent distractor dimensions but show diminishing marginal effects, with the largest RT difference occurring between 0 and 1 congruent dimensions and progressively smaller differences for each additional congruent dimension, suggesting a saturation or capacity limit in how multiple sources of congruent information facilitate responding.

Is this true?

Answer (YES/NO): NO